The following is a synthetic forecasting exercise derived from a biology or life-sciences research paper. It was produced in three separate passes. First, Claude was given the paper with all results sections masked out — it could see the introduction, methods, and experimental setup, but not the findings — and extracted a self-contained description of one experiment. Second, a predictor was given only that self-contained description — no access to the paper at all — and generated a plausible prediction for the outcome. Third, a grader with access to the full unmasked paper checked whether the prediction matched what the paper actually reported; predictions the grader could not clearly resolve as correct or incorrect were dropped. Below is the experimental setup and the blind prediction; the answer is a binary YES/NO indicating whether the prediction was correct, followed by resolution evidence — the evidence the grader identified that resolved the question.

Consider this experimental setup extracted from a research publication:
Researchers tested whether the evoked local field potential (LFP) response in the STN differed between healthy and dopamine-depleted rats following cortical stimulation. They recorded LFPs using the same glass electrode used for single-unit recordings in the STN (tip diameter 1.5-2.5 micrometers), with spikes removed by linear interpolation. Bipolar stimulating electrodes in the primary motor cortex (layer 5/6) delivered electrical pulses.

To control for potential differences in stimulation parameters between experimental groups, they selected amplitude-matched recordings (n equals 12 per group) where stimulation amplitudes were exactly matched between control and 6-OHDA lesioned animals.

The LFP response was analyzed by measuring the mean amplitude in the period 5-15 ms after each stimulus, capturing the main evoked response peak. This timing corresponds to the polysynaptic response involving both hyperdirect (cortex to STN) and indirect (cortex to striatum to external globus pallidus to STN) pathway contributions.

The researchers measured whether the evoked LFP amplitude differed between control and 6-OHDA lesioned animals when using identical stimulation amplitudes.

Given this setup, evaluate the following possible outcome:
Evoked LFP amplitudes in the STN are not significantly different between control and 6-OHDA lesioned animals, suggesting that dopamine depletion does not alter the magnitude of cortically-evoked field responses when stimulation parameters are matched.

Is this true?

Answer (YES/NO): NO